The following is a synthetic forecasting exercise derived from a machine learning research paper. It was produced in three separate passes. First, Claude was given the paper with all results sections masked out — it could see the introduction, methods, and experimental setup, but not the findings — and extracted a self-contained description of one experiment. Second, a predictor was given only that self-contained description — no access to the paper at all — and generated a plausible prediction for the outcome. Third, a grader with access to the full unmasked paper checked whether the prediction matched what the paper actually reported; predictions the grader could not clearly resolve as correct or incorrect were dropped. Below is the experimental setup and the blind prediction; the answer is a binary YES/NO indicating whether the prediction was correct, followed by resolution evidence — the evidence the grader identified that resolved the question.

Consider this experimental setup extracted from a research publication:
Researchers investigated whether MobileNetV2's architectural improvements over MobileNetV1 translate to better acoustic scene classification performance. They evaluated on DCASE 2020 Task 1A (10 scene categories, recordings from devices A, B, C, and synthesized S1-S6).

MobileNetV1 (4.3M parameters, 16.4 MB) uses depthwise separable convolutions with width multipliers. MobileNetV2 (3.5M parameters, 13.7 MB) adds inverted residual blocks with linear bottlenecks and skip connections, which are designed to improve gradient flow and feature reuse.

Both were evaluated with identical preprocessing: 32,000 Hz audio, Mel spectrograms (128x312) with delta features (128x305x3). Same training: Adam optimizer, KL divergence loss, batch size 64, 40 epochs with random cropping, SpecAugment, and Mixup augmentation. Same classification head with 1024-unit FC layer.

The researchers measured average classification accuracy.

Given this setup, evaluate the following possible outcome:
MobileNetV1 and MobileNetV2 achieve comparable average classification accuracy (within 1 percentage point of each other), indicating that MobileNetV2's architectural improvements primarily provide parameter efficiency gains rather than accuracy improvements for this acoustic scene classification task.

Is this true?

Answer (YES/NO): NO